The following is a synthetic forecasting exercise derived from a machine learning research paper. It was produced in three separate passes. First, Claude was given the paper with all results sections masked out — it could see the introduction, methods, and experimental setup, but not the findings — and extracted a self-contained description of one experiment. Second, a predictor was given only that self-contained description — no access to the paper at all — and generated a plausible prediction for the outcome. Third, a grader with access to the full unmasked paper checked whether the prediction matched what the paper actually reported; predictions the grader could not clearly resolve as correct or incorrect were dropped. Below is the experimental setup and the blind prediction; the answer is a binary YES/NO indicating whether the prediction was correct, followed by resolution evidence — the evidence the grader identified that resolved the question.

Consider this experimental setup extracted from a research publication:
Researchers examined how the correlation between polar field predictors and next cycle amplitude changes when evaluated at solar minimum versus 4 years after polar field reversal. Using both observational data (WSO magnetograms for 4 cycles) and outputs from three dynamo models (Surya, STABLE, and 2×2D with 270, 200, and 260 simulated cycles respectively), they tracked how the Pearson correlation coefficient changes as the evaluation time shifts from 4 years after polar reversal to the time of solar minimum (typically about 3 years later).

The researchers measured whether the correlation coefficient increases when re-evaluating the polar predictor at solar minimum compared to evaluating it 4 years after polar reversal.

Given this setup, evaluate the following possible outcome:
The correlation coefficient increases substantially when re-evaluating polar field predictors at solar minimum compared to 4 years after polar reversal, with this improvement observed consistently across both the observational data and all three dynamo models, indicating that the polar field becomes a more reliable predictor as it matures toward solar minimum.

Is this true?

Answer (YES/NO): YES